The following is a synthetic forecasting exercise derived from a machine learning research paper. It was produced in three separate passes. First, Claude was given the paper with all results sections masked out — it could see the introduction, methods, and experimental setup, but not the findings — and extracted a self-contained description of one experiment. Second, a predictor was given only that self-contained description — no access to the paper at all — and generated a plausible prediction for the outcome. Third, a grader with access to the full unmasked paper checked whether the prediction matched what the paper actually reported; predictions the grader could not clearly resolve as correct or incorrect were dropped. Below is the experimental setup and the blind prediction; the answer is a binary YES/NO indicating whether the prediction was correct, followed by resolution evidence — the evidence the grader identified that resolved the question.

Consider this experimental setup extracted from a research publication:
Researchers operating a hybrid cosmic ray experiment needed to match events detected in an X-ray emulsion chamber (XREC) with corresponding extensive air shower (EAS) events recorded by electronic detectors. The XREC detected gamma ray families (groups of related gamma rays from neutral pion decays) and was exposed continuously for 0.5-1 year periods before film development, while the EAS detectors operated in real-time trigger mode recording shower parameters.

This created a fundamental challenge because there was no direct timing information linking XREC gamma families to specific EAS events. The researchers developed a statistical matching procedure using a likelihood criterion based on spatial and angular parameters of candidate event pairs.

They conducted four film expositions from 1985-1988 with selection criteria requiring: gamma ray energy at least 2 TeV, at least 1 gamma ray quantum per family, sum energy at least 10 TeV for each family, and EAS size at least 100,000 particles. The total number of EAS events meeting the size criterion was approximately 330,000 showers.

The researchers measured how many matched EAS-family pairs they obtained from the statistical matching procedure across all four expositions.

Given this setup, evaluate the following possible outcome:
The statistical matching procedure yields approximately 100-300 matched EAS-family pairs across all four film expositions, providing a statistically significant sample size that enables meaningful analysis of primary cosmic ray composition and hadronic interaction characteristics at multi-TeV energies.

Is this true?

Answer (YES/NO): NO